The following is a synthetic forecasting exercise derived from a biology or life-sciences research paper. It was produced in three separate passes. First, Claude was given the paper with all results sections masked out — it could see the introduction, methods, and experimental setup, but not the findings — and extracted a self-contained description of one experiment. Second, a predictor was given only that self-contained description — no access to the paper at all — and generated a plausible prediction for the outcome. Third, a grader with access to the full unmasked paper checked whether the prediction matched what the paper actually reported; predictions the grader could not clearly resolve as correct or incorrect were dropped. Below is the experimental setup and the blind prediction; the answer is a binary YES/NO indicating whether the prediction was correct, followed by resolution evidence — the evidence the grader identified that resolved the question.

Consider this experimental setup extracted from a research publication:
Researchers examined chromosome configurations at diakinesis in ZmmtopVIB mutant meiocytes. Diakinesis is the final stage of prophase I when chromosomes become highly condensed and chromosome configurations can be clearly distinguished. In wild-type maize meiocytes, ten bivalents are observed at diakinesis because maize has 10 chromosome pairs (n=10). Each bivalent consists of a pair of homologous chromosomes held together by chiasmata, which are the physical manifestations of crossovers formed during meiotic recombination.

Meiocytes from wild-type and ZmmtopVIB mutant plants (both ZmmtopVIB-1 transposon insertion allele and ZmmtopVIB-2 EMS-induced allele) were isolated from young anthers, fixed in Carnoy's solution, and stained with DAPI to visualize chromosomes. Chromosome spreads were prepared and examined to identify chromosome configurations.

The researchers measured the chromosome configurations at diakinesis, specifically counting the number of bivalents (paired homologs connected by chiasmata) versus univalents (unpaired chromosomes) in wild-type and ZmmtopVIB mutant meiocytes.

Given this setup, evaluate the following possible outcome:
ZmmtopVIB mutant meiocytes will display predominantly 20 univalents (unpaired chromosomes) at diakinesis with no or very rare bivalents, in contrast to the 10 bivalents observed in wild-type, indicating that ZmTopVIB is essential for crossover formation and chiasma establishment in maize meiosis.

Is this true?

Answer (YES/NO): YES